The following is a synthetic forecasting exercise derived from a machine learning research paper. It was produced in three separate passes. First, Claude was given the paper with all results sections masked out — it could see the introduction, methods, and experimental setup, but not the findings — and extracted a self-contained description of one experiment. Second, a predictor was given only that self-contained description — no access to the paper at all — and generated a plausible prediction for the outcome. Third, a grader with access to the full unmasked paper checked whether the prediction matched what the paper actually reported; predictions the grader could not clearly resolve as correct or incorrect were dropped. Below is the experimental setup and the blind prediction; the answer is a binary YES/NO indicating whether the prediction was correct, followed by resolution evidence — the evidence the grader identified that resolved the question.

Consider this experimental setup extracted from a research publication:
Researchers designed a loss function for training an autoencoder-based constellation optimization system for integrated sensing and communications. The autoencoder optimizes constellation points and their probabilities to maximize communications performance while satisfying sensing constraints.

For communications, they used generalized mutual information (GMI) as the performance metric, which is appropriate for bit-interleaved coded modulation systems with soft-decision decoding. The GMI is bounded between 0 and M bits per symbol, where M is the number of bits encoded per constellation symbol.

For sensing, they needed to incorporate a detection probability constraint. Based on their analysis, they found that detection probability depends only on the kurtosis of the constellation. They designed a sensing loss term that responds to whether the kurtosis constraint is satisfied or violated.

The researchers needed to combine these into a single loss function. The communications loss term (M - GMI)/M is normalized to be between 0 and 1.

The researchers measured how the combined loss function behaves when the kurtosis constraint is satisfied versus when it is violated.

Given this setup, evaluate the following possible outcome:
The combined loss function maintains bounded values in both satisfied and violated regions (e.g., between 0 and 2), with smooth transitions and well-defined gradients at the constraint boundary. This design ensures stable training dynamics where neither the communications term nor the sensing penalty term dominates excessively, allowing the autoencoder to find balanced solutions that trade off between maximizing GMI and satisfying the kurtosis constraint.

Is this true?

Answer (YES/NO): NO